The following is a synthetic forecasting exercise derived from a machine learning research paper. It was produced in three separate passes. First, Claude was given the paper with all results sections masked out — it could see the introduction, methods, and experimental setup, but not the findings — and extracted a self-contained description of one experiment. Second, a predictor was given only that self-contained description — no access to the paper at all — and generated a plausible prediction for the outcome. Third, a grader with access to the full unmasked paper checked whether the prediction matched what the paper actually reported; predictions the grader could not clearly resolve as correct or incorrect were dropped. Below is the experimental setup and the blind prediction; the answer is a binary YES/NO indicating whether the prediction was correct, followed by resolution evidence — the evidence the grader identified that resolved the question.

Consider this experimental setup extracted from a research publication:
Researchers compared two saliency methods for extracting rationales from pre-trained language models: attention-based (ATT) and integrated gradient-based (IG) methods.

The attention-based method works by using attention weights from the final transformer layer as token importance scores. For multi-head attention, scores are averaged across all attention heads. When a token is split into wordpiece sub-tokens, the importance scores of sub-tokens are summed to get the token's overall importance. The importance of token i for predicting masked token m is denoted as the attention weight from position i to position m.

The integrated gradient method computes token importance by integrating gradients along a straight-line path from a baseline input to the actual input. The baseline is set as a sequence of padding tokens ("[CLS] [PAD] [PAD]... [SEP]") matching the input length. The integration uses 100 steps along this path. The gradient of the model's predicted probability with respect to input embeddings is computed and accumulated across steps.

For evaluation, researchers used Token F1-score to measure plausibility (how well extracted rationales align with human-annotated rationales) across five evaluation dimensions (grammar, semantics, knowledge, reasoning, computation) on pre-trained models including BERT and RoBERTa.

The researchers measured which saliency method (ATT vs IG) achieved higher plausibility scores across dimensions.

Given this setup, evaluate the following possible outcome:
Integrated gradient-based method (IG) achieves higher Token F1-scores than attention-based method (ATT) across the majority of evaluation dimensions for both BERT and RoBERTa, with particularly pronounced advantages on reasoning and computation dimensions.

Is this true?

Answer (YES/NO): NO